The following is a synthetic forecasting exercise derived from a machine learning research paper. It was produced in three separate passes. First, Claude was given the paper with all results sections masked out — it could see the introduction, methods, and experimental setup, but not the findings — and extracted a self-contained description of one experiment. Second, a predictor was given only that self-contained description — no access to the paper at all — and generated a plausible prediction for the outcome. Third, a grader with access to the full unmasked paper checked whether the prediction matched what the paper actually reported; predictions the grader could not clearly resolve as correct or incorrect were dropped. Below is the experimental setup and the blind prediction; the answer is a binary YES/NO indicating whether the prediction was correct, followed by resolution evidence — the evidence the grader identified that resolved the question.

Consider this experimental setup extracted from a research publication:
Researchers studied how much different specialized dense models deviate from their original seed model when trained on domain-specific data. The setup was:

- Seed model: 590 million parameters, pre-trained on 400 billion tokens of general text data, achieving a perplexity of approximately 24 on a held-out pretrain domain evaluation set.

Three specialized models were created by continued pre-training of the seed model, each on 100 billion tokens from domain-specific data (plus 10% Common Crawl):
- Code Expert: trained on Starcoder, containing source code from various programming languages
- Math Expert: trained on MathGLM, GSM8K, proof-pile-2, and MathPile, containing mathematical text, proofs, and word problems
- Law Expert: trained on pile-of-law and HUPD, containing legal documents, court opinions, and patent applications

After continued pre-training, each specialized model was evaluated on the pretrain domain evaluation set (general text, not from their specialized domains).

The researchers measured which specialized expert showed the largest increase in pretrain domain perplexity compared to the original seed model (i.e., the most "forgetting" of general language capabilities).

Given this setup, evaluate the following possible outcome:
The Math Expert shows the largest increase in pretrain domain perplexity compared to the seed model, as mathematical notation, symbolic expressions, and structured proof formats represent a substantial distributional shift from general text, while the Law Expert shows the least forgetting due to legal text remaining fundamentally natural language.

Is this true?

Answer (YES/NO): NO